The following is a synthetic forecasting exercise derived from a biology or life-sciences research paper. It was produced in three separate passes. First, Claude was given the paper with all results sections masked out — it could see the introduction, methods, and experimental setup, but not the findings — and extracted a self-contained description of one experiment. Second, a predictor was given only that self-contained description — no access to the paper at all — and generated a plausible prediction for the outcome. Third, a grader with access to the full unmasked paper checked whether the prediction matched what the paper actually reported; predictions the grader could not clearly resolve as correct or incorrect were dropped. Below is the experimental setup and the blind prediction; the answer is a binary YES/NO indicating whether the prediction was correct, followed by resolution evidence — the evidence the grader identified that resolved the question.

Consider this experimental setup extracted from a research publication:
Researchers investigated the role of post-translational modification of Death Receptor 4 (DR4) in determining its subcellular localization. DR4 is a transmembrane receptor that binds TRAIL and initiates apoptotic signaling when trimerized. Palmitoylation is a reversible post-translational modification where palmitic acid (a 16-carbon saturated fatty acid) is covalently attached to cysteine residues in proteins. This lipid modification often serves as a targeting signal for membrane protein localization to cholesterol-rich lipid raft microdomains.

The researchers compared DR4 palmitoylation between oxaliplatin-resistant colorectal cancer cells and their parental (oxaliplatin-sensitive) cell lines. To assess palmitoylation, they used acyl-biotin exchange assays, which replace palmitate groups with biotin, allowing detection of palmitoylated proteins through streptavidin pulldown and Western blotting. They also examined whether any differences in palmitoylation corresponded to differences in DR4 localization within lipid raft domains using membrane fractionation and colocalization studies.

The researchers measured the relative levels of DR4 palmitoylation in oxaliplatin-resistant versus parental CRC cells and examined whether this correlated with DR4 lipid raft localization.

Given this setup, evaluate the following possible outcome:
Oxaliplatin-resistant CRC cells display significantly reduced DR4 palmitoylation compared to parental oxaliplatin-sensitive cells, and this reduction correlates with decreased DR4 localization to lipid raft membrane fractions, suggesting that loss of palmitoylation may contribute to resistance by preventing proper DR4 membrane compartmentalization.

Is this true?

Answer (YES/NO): NO